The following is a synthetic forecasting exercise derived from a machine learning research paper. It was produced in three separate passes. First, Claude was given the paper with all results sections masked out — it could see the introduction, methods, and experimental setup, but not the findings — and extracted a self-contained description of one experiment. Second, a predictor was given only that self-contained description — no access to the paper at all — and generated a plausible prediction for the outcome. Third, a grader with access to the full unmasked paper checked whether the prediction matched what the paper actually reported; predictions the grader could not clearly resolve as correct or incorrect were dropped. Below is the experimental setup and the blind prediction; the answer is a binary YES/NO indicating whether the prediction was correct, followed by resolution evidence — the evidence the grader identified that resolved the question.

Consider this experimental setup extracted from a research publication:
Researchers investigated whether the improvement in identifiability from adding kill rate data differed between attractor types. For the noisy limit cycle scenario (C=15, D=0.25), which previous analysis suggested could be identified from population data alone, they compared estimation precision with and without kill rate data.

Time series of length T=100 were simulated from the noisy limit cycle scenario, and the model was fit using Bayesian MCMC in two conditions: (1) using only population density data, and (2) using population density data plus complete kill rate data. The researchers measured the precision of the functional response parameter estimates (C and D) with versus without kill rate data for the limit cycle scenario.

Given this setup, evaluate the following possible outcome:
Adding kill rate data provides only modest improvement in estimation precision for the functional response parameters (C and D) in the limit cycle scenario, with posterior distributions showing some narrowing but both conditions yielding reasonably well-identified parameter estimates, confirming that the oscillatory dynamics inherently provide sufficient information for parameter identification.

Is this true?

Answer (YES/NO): NO